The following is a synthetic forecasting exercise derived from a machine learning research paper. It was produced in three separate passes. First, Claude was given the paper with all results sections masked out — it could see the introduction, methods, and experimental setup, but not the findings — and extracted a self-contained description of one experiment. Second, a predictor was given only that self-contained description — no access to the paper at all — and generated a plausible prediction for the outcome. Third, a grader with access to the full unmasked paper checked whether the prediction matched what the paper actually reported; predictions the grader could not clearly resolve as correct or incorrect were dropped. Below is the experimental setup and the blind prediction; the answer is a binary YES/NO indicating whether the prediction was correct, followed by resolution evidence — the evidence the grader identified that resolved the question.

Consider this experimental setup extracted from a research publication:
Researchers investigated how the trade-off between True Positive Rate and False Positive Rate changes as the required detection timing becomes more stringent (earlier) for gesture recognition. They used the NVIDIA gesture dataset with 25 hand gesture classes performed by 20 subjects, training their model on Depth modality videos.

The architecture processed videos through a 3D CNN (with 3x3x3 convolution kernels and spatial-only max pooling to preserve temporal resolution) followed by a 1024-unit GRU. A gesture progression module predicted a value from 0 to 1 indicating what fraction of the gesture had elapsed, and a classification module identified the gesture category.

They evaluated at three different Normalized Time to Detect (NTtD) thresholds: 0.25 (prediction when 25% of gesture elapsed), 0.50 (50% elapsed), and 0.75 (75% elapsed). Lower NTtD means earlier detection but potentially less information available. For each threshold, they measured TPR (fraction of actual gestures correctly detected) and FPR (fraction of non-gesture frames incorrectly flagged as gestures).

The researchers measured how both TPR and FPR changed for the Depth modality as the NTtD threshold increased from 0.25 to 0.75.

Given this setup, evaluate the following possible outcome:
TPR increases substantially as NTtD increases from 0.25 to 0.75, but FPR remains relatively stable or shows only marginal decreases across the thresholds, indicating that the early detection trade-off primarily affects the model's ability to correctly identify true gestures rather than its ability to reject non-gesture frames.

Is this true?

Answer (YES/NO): NO